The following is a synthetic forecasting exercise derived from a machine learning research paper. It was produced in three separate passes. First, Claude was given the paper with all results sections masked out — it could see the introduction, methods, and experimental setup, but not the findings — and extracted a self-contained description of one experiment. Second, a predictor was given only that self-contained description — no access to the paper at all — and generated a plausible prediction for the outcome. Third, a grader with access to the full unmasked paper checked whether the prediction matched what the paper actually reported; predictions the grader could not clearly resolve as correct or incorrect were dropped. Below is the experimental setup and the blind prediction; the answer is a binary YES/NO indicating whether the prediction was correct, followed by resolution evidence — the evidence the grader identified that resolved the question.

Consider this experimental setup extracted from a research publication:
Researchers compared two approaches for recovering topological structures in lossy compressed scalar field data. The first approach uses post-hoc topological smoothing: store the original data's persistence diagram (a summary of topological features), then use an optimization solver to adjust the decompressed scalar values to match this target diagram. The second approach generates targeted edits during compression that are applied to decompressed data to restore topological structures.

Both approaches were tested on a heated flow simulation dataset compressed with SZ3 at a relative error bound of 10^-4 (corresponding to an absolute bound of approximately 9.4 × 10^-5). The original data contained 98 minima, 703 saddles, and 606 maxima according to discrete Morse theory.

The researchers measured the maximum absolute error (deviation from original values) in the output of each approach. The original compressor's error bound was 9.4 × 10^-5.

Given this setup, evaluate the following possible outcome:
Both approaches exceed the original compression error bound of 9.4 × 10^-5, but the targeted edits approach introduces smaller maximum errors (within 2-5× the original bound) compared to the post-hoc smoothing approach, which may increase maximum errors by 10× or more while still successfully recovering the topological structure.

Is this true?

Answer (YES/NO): NO